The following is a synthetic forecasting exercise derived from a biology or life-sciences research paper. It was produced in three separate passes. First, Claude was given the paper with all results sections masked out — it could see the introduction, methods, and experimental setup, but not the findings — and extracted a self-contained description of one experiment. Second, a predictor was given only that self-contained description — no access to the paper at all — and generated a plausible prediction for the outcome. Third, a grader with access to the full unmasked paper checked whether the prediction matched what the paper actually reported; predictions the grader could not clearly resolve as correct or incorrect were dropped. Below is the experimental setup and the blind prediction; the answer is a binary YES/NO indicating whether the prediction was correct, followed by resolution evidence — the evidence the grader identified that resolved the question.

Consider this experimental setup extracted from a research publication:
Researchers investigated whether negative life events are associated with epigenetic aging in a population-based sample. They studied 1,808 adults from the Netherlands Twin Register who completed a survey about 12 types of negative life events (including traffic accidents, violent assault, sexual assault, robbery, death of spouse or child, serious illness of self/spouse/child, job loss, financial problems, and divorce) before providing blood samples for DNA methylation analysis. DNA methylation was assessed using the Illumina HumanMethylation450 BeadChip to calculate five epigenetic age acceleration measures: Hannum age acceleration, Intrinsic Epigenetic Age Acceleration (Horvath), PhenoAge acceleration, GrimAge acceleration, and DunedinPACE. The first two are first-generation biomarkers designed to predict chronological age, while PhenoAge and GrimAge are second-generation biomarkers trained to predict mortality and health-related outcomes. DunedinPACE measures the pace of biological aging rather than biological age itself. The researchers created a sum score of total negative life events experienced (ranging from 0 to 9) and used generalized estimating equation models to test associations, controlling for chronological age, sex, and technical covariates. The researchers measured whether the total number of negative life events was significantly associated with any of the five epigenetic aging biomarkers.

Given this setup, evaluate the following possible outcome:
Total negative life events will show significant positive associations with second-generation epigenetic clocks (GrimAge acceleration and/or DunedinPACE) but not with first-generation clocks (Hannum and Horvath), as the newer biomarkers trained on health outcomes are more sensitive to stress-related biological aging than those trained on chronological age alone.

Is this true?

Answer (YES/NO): NO